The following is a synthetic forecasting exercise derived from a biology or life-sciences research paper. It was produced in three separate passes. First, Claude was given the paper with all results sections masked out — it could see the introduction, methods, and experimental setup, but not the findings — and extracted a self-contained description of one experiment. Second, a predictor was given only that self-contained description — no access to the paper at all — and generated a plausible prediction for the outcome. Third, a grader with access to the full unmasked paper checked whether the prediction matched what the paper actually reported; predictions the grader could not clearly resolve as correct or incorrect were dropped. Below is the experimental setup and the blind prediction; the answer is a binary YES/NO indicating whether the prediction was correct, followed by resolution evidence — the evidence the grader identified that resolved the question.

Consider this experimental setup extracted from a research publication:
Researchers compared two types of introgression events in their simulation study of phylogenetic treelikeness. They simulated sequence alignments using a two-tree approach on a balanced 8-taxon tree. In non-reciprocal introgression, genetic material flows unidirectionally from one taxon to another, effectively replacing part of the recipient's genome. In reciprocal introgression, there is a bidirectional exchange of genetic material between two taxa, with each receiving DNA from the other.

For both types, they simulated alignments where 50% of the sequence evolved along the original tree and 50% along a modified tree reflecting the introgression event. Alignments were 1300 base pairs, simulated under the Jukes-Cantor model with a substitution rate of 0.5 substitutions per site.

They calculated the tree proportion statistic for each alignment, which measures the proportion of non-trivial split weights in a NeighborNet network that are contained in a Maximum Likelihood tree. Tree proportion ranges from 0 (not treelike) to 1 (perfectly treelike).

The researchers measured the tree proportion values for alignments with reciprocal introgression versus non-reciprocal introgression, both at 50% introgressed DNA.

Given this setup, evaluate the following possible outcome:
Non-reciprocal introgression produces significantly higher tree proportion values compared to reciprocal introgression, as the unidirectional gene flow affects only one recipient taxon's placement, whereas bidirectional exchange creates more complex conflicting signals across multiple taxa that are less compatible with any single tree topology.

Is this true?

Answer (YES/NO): NO